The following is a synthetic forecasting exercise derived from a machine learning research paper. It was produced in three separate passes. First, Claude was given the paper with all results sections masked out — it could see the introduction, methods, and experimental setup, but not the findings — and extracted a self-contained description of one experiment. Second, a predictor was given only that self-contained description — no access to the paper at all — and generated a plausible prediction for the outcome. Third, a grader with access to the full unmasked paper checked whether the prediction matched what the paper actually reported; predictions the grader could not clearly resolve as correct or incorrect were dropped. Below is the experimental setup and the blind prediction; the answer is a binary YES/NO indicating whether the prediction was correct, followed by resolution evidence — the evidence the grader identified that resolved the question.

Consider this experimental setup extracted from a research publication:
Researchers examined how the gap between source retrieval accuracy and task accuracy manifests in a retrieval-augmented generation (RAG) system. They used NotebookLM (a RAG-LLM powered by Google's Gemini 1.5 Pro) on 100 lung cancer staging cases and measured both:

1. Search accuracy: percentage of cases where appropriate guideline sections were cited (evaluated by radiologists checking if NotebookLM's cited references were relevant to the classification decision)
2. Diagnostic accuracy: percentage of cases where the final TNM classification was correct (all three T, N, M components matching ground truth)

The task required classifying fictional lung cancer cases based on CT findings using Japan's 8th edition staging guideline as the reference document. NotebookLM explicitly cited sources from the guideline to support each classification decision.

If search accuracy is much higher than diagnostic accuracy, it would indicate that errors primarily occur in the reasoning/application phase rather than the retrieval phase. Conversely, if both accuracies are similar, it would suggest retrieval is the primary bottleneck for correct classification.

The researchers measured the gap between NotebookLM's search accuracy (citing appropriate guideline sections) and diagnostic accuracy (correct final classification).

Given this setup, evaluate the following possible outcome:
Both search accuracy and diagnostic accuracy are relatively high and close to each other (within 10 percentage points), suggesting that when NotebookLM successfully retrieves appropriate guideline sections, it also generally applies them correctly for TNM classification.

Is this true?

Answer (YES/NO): YES